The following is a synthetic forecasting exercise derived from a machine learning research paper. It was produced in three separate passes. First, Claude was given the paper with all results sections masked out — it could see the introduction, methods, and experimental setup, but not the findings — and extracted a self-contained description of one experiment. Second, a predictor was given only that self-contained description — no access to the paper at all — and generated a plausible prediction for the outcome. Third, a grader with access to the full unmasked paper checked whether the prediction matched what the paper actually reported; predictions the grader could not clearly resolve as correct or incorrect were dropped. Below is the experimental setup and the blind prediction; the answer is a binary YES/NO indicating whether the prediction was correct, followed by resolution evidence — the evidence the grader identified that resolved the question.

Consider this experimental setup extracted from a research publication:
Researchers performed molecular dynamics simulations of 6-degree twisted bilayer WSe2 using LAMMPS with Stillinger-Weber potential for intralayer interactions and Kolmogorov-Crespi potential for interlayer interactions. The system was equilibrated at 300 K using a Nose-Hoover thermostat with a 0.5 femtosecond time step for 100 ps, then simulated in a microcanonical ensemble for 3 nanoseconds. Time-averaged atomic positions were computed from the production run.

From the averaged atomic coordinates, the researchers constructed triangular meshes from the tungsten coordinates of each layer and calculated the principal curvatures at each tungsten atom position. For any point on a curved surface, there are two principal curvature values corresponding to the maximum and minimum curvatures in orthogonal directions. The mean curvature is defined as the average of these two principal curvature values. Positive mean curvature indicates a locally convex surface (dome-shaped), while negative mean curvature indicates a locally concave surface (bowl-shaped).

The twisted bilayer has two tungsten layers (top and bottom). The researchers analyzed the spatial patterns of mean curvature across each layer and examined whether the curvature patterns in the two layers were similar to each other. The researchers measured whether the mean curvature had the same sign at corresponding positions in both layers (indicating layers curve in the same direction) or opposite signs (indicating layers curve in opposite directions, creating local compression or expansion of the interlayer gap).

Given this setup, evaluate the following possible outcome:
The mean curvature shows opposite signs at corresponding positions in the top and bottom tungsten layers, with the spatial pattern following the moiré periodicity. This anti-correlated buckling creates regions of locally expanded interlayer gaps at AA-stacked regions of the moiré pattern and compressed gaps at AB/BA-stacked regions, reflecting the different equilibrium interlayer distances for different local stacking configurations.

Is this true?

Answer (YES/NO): YES